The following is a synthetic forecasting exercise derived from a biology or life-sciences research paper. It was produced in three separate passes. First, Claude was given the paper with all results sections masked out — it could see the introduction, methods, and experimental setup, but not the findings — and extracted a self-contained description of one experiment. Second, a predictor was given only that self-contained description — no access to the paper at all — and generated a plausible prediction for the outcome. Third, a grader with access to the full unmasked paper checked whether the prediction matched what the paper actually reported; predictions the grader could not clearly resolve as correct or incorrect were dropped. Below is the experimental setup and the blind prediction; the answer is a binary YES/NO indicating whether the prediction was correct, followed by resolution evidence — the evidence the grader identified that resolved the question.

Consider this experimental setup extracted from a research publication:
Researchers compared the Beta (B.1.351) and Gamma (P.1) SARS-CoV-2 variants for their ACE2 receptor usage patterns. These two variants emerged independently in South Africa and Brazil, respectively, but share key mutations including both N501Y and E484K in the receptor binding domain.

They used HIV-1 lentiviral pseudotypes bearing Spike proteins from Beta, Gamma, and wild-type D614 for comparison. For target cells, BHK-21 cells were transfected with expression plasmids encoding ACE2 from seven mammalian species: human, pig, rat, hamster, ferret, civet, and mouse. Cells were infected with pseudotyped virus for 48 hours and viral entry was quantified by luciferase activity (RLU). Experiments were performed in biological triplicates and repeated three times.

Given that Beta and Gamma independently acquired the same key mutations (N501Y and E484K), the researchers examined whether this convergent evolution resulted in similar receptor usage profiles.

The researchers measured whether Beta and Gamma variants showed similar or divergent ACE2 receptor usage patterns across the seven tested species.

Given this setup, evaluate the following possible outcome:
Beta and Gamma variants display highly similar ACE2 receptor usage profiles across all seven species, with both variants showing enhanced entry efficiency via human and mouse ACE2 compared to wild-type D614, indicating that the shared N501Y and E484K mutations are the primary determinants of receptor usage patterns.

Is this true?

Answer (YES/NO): NO